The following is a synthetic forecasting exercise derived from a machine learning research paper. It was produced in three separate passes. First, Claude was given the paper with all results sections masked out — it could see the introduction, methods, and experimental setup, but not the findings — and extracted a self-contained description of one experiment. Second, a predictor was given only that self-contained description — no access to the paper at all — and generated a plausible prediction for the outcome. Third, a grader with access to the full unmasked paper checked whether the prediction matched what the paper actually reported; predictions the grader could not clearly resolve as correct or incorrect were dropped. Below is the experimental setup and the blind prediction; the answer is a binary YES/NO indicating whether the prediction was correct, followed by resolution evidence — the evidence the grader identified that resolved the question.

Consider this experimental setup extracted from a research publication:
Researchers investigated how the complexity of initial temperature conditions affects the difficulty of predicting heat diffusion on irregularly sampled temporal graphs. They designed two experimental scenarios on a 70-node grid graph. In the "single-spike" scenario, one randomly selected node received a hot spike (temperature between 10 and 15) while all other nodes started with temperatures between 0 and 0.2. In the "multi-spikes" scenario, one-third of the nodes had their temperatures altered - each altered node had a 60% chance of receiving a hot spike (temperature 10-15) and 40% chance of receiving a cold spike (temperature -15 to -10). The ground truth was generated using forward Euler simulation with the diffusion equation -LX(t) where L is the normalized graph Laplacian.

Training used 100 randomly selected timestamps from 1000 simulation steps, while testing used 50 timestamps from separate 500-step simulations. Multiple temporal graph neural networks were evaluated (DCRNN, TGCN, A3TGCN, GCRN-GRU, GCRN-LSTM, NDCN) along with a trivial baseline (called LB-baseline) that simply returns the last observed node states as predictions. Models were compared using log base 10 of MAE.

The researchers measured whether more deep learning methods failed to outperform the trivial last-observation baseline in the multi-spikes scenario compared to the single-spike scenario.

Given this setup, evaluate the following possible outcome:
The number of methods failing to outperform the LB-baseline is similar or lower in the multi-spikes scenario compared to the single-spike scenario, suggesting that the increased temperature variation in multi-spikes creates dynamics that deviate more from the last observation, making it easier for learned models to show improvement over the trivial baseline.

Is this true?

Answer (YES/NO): NO